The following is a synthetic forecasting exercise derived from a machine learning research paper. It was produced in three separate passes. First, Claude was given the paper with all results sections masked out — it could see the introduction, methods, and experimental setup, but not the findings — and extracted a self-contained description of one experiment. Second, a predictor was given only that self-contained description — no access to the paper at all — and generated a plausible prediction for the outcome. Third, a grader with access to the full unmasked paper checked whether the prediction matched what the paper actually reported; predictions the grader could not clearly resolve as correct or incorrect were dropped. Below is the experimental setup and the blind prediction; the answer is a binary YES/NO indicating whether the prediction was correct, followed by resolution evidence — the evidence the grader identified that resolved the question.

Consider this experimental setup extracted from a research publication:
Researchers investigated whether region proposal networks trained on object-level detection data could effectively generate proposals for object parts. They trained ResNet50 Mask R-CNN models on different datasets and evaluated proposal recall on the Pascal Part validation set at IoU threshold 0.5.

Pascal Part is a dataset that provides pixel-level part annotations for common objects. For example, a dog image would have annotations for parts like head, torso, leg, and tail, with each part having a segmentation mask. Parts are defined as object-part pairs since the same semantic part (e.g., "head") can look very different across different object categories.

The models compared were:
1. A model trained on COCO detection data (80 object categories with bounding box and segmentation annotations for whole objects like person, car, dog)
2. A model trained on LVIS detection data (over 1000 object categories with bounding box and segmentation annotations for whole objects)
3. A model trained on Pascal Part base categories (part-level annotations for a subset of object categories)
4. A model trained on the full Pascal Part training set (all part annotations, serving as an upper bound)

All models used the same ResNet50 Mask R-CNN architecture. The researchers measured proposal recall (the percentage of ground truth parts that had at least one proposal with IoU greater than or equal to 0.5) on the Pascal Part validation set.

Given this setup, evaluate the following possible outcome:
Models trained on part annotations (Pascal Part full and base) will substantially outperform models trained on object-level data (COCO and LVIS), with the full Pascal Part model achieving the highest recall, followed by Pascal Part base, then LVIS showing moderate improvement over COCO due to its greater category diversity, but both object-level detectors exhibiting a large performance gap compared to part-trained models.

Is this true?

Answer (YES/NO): NO